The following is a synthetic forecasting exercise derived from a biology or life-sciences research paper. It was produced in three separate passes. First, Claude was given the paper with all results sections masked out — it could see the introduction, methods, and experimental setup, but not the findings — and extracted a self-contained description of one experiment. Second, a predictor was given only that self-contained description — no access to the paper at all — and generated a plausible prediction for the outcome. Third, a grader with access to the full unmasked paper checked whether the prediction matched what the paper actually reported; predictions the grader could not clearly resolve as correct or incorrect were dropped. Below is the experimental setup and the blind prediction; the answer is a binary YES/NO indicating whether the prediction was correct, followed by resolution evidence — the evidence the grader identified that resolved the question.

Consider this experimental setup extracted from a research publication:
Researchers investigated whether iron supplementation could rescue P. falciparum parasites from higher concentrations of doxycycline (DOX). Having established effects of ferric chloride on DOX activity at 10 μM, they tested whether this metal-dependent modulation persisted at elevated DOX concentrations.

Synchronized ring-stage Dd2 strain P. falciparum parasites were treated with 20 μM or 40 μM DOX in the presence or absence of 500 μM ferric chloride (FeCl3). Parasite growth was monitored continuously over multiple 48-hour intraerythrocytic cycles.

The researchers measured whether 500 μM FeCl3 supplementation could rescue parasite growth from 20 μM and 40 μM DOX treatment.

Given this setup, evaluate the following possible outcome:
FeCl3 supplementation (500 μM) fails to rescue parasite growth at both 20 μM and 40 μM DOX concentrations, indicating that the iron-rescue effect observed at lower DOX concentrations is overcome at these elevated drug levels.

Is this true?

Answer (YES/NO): YES